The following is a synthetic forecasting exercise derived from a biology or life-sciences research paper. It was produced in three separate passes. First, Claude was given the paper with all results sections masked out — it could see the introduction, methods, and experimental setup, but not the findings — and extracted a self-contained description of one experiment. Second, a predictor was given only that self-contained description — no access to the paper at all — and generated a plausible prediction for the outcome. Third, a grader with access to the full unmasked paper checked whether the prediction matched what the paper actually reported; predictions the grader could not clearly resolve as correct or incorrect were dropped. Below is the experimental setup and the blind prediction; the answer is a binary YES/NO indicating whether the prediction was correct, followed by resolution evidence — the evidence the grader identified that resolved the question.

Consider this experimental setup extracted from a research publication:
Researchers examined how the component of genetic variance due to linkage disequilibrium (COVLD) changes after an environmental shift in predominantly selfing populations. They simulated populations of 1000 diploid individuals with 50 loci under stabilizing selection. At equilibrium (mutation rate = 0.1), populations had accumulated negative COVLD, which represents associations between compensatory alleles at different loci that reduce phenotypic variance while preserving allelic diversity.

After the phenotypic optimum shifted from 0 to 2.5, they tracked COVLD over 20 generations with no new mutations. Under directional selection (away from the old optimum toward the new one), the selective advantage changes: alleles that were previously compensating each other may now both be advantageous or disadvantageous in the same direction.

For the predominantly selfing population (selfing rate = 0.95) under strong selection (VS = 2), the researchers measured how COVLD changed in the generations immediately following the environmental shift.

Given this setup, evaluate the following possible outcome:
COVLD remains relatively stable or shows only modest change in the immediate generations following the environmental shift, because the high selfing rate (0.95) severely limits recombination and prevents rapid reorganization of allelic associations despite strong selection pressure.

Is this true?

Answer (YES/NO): NO